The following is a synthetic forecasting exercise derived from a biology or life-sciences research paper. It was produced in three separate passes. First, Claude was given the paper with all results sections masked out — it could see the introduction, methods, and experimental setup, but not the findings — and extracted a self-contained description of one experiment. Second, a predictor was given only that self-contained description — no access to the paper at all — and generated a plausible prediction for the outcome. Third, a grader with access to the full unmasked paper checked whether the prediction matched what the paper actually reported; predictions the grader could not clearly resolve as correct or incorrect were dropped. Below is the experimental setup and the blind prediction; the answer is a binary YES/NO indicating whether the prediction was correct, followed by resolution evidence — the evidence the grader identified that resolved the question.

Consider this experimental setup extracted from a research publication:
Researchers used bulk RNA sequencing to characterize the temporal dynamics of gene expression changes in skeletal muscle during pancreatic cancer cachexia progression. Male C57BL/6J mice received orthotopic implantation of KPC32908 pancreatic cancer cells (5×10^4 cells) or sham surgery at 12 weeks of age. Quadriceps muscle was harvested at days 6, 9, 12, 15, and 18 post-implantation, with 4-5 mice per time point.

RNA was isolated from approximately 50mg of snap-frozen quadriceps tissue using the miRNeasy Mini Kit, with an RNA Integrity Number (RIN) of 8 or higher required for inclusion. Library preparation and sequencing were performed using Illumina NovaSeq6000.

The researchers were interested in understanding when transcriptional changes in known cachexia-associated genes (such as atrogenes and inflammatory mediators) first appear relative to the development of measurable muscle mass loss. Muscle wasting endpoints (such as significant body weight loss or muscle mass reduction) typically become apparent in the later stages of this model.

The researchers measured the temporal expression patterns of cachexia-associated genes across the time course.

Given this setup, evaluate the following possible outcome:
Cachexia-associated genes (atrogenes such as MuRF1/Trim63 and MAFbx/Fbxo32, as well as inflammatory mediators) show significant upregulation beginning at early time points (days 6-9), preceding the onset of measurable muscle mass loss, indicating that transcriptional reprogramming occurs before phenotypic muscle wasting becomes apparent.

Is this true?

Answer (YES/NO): NO